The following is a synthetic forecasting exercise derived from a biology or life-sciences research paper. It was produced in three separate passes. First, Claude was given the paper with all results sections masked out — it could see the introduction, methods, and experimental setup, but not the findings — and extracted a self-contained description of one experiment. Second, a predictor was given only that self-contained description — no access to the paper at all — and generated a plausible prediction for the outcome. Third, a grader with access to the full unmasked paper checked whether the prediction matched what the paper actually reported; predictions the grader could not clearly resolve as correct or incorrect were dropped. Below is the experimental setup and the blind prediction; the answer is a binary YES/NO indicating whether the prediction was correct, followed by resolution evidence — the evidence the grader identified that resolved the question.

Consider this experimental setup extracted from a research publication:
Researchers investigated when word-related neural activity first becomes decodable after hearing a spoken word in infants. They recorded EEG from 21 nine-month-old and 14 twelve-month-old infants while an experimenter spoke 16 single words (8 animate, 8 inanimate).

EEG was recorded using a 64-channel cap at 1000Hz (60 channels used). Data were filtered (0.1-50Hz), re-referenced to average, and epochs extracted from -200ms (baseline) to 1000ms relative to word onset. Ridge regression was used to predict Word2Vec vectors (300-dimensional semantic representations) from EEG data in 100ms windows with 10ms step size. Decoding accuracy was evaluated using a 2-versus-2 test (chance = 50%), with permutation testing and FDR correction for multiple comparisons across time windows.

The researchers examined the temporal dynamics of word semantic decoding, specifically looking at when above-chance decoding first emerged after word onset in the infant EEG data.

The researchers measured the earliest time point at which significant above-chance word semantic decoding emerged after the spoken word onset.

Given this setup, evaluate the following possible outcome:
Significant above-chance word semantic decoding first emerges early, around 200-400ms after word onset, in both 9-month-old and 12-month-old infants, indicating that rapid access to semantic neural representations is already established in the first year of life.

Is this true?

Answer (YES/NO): NO